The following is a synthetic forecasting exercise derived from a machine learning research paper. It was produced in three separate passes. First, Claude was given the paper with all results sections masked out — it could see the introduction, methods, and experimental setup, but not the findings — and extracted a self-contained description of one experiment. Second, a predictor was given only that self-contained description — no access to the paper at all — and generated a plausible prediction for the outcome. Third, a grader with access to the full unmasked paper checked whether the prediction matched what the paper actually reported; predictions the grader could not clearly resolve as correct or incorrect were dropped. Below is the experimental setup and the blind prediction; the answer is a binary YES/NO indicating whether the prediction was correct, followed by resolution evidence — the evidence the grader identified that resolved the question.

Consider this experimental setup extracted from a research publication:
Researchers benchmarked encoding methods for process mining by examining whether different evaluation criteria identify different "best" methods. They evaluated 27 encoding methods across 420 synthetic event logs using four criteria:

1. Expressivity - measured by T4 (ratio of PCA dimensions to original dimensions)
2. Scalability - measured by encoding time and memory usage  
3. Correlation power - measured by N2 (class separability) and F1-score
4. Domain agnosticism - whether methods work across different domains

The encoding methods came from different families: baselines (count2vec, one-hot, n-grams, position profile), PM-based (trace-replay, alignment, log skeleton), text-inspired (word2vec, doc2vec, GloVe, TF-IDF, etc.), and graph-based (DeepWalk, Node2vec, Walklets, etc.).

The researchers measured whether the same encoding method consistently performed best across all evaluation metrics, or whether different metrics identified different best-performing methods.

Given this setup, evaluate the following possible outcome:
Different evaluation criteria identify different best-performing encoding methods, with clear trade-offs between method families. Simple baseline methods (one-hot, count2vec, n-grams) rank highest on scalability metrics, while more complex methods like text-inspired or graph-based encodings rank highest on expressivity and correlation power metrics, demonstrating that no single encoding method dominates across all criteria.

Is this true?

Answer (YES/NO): NO